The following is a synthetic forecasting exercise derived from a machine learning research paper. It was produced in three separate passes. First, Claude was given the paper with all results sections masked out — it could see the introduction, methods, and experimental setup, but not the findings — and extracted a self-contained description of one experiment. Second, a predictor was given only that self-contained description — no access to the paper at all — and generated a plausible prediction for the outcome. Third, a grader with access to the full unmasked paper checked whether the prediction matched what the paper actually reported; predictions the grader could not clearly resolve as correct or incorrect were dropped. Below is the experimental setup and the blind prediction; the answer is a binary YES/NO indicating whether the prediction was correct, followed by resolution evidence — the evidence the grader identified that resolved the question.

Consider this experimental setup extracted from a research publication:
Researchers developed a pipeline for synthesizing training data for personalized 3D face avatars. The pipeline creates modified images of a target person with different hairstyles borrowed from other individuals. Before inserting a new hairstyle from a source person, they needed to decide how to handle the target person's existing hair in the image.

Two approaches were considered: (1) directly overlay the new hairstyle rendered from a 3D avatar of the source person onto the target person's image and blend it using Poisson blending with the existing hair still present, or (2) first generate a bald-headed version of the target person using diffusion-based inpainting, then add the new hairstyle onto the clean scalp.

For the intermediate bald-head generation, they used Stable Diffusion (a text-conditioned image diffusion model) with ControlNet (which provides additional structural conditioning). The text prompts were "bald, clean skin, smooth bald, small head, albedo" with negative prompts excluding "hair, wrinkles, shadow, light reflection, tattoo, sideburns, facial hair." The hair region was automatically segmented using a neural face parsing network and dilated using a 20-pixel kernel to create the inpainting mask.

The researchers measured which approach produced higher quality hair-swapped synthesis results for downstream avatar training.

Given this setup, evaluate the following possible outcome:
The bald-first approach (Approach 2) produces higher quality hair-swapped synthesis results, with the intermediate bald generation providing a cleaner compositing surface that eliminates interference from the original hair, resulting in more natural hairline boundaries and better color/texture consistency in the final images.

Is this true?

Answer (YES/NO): YES